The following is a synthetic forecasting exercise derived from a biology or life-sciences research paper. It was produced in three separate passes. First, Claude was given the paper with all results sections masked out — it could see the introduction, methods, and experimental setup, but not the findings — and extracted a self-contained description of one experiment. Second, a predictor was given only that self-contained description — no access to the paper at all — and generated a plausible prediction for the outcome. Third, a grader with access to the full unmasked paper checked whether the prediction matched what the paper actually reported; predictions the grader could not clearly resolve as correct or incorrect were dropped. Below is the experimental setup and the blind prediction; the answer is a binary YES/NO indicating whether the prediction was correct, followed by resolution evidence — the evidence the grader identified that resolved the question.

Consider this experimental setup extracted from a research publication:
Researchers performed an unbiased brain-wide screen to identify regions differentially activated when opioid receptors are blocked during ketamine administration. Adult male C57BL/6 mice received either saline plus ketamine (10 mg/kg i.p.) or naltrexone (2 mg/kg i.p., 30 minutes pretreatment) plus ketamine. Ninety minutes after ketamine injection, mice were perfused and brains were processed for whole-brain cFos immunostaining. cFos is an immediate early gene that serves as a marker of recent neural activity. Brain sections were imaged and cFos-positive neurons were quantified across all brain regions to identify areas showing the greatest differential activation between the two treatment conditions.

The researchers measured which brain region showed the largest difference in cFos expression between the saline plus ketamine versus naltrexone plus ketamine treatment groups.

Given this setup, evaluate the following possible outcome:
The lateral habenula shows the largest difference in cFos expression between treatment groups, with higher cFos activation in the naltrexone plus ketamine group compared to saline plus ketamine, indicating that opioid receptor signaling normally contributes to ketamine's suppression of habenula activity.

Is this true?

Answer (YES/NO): NO